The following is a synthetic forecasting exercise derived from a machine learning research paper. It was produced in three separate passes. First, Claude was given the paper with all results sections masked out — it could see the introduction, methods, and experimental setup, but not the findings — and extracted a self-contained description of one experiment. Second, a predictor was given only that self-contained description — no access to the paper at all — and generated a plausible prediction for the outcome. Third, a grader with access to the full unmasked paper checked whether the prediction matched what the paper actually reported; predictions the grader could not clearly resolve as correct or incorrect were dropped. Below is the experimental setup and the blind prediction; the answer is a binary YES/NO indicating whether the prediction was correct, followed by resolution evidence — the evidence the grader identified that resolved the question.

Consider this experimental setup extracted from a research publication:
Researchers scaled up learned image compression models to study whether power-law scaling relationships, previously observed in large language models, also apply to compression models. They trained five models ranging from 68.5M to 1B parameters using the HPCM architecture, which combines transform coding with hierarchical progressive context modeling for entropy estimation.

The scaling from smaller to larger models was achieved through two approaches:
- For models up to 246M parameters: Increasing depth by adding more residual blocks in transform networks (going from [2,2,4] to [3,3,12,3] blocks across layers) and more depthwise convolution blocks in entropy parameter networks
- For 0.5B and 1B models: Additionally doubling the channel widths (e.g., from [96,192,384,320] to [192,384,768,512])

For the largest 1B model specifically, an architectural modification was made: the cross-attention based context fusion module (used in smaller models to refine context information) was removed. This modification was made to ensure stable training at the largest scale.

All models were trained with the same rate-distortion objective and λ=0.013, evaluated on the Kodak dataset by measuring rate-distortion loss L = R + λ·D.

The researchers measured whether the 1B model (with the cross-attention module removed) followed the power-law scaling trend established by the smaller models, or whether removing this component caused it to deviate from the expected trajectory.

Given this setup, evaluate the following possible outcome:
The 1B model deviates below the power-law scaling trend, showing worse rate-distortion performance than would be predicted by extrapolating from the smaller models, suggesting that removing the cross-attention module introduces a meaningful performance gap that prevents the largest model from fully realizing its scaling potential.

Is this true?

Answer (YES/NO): NO